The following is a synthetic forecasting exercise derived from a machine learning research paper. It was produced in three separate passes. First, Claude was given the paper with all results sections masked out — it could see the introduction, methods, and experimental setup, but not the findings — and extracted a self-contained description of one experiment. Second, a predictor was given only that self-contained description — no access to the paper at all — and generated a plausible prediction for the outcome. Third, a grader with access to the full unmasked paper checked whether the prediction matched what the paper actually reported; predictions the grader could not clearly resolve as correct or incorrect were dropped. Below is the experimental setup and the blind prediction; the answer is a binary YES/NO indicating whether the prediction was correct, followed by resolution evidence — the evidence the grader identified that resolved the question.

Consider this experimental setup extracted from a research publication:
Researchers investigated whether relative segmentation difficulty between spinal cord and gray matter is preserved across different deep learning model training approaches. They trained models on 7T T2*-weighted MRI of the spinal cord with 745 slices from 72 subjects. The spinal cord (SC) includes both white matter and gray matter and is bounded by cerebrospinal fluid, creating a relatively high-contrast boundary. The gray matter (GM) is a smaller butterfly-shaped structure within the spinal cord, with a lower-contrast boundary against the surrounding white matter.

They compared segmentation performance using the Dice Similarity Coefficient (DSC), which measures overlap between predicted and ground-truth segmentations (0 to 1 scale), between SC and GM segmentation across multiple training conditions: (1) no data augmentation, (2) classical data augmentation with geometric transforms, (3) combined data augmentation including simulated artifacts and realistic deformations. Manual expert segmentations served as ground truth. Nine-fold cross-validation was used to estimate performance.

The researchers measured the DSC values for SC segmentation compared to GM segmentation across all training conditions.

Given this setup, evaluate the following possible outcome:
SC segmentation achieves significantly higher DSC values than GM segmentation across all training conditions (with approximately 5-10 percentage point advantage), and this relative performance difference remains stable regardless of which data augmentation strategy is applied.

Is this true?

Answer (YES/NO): YES